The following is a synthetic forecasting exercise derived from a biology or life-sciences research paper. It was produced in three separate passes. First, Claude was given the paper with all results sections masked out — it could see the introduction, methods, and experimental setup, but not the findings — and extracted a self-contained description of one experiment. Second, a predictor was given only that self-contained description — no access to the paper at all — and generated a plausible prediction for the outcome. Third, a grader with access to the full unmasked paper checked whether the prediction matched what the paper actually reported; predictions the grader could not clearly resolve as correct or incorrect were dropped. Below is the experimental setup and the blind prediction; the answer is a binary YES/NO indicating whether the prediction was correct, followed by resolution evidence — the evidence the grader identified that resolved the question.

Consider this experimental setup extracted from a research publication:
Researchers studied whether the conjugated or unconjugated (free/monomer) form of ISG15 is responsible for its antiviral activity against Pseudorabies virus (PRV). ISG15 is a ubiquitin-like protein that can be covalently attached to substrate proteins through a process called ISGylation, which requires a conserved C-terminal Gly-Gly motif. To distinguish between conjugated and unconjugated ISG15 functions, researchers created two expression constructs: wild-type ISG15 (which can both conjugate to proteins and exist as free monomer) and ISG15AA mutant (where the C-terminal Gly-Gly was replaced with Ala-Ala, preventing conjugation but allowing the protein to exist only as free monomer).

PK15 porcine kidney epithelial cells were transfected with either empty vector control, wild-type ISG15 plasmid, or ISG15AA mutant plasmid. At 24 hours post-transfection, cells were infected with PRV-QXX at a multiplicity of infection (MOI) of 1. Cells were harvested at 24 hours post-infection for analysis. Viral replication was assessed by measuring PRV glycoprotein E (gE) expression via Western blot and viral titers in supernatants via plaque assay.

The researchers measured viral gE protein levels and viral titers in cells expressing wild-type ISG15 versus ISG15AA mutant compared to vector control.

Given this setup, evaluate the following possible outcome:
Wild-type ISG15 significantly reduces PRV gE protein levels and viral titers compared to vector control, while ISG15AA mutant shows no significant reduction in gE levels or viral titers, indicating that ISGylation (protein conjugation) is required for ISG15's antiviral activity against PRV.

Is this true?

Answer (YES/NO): NO